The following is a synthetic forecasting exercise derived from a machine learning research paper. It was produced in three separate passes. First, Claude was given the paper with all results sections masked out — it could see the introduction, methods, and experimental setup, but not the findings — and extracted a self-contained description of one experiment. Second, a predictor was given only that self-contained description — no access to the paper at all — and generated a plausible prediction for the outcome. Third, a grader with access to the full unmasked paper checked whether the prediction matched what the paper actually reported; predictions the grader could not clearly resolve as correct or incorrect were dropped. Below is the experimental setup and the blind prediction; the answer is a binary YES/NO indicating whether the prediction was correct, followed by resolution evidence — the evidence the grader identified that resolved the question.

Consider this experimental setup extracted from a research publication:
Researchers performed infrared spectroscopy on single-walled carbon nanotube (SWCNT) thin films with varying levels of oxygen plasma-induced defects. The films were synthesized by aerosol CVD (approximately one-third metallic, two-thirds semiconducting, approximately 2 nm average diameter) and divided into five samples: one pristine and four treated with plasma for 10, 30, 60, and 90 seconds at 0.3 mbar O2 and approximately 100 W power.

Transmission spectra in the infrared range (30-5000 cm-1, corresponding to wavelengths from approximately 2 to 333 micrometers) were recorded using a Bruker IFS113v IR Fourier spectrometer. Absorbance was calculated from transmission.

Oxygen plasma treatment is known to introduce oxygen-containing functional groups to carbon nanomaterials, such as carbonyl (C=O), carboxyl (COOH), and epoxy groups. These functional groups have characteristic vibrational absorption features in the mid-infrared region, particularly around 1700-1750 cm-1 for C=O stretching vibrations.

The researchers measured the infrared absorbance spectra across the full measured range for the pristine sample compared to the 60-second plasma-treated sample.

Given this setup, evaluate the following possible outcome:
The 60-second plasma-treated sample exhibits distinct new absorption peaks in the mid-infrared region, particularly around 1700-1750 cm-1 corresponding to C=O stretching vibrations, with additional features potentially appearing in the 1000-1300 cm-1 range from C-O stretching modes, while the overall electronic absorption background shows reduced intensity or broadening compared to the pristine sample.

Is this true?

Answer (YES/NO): NO